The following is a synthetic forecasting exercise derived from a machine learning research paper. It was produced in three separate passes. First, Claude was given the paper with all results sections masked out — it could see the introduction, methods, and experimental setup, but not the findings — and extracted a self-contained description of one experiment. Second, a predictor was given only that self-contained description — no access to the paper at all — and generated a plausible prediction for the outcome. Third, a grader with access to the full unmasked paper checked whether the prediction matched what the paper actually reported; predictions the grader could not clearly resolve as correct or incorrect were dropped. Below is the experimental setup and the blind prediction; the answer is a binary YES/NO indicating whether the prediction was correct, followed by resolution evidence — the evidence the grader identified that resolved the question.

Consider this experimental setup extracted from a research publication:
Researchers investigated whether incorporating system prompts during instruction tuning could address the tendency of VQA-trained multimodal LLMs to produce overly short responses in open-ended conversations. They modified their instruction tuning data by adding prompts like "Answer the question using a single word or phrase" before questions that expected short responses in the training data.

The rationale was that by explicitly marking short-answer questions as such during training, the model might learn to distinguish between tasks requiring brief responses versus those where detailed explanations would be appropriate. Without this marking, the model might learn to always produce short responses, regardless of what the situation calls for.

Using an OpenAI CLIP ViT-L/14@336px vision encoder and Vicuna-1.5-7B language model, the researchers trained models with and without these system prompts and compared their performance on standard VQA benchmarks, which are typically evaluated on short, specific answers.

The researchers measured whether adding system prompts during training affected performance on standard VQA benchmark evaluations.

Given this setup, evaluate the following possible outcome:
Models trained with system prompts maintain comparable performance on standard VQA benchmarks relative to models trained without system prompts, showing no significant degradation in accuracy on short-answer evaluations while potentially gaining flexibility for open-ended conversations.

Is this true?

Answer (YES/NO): YES